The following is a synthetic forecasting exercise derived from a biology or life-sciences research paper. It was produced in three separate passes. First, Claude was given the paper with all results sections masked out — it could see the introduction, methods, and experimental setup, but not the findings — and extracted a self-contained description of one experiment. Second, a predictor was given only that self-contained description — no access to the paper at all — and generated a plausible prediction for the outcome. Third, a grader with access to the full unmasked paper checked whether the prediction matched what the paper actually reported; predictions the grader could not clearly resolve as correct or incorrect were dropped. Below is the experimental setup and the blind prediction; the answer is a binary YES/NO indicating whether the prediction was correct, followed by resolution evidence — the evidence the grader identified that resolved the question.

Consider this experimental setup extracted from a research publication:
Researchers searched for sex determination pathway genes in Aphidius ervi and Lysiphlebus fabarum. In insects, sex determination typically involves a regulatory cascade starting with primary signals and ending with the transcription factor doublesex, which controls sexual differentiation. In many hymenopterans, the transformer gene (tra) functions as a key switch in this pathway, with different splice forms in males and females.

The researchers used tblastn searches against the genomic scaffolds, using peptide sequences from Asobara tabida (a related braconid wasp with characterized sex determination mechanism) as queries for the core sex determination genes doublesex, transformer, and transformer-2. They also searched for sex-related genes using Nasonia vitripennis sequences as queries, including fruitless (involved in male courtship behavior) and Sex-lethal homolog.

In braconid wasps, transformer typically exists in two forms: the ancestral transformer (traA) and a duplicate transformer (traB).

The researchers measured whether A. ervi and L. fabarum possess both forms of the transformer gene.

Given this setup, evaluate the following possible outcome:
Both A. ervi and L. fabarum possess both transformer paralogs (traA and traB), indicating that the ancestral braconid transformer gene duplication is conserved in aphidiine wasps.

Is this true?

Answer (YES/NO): NO